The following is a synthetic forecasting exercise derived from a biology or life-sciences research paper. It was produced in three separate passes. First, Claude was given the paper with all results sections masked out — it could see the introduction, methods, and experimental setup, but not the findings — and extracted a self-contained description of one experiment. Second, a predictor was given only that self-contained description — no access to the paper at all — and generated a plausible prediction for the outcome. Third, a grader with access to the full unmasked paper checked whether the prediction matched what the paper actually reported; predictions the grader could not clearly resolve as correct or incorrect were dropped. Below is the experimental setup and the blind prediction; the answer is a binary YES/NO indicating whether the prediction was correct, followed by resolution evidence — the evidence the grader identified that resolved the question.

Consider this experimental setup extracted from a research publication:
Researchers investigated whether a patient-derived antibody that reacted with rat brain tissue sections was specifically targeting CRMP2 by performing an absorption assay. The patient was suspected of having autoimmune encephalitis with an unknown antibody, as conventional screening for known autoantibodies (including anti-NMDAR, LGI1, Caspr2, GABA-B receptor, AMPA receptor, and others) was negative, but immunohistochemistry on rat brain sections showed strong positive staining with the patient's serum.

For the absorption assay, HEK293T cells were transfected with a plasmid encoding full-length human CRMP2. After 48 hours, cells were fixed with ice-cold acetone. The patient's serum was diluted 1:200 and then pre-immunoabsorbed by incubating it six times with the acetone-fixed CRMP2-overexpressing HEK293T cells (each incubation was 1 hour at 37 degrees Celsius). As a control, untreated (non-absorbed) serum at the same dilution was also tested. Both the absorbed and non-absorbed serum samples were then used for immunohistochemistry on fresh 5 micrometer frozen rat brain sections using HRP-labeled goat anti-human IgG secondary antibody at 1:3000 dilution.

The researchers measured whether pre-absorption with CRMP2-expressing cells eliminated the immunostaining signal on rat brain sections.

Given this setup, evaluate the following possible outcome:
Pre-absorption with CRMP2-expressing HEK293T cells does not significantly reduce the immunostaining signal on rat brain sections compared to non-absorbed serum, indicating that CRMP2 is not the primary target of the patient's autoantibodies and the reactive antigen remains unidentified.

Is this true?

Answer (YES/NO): NO